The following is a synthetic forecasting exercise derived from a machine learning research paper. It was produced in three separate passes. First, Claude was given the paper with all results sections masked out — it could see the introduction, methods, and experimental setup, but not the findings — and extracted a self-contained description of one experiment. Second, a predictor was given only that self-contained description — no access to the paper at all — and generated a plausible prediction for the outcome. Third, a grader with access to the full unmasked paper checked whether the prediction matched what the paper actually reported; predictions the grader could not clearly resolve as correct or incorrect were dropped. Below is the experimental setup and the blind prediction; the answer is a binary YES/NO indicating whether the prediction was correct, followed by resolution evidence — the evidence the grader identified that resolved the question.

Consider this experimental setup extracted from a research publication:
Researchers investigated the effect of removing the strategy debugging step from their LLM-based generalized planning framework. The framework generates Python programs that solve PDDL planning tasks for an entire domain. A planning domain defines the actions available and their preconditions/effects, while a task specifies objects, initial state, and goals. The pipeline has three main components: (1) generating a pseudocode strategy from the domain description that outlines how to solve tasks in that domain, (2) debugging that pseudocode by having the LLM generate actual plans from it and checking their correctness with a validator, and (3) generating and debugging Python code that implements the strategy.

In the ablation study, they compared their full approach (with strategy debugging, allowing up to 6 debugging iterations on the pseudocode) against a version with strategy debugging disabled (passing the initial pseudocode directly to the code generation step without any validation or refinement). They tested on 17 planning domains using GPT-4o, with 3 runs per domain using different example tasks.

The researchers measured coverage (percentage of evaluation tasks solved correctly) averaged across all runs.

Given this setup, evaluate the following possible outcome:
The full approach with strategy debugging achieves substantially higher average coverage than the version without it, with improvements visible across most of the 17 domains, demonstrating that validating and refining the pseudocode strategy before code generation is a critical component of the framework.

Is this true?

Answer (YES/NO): NO